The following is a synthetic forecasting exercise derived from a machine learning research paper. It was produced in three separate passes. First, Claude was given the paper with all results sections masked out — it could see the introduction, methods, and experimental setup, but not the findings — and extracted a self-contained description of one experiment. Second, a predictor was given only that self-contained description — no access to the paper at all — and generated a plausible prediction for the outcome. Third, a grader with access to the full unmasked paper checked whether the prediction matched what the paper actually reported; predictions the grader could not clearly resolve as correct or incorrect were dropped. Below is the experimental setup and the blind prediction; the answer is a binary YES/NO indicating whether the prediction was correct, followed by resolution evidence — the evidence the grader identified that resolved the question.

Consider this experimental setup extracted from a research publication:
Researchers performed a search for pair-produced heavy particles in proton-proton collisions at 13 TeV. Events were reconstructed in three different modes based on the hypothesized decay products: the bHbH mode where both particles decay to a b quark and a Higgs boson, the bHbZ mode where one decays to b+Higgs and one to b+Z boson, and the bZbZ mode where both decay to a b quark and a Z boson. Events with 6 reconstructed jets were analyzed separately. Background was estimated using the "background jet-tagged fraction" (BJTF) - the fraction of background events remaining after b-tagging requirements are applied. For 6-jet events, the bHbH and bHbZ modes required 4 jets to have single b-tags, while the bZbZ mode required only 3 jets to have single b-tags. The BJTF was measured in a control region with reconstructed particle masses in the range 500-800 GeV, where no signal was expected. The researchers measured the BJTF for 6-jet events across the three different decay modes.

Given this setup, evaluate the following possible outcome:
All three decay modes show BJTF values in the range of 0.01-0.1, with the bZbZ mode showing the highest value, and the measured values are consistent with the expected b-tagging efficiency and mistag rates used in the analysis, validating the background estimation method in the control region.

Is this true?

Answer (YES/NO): NO